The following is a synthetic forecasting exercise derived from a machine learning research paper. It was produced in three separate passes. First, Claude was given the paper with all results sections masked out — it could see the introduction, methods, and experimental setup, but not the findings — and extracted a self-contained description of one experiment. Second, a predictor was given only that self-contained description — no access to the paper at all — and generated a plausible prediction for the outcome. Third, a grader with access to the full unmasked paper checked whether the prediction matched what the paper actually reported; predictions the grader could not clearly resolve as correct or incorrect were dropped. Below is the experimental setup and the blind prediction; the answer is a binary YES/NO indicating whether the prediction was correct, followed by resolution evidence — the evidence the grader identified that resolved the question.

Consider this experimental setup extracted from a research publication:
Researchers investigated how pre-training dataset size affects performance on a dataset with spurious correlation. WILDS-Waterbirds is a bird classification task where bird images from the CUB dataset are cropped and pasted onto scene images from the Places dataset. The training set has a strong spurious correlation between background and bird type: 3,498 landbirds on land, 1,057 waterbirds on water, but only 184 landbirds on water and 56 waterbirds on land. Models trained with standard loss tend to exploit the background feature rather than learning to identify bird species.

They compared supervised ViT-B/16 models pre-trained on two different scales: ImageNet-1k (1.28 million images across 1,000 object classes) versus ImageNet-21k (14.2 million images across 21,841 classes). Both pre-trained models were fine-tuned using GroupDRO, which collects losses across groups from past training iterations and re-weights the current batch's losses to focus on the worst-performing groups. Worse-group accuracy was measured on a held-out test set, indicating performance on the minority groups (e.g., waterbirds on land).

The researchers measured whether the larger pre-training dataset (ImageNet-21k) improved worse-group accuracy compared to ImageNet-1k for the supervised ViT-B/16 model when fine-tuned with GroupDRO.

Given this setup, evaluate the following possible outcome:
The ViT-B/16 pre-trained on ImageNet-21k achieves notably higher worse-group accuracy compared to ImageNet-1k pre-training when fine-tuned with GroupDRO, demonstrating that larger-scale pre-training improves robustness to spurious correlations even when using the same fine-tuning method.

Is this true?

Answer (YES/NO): YES